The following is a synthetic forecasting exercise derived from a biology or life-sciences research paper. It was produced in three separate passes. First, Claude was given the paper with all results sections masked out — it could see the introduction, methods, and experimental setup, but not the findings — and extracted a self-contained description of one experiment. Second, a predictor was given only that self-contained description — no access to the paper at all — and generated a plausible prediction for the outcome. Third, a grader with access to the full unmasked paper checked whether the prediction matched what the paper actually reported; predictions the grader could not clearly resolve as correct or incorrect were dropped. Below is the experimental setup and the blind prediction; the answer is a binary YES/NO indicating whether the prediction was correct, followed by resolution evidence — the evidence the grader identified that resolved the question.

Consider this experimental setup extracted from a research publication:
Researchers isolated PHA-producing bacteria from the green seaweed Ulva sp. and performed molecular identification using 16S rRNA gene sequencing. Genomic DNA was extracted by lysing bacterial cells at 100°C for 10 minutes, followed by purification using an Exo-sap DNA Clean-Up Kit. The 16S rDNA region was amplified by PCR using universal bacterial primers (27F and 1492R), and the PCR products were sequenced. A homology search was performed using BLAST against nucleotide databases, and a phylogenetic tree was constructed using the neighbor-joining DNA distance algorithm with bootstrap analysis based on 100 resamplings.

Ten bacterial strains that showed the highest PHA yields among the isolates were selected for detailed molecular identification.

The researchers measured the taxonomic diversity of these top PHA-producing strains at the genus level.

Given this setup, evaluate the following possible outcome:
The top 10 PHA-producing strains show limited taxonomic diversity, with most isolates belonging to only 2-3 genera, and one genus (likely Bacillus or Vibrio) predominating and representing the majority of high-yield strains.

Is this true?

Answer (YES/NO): NO